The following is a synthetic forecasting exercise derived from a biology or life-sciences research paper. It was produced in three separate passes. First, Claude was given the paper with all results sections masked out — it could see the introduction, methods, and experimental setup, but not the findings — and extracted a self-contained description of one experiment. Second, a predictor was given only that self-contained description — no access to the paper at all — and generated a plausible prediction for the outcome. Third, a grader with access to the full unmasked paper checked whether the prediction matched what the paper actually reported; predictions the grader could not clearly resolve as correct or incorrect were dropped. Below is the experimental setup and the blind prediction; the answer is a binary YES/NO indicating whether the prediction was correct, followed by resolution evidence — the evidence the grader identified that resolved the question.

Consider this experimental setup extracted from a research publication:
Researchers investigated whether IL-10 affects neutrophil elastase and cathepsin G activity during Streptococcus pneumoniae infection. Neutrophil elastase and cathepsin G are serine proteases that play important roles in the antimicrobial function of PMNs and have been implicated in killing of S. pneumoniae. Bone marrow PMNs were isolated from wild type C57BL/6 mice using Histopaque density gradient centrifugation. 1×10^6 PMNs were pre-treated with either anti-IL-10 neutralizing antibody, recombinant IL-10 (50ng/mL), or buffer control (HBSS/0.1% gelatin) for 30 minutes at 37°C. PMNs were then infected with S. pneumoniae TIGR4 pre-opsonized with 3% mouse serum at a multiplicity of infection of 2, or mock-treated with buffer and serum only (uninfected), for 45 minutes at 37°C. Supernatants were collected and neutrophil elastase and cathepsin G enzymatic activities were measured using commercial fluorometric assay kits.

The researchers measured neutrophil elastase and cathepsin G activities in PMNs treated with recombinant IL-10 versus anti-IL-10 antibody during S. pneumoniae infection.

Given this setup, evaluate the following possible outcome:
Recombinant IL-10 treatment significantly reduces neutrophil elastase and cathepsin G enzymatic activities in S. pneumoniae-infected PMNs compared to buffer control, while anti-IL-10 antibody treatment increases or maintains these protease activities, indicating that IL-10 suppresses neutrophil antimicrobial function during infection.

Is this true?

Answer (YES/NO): NO